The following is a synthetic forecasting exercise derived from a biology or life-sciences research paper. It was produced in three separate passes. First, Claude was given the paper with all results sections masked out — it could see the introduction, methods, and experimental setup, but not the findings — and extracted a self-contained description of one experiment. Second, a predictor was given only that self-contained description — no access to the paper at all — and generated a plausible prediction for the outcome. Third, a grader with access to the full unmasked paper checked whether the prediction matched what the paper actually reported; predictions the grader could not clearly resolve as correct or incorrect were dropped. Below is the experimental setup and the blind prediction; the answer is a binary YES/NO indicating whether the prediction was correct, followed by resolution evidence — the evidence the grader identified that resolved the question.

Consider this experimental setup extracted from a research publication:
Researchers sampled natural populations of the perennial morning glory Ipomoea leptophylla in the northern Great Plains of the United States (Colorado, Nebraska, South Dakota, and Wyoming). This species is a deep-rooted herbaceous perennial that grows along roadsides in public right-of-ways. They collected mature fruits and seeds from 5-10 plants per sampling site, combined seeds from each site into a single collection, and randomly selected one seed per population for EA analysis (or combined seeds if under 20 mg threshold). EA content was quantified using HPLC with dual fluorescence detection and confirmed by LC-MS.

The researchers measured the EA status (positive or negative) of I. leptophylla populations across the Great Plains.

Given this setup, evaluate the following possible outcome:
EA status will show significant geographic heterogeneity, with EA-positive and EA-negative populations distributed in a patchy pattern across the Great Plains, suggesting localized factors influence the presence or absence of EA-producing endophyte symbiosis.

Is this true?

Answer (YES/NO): NO